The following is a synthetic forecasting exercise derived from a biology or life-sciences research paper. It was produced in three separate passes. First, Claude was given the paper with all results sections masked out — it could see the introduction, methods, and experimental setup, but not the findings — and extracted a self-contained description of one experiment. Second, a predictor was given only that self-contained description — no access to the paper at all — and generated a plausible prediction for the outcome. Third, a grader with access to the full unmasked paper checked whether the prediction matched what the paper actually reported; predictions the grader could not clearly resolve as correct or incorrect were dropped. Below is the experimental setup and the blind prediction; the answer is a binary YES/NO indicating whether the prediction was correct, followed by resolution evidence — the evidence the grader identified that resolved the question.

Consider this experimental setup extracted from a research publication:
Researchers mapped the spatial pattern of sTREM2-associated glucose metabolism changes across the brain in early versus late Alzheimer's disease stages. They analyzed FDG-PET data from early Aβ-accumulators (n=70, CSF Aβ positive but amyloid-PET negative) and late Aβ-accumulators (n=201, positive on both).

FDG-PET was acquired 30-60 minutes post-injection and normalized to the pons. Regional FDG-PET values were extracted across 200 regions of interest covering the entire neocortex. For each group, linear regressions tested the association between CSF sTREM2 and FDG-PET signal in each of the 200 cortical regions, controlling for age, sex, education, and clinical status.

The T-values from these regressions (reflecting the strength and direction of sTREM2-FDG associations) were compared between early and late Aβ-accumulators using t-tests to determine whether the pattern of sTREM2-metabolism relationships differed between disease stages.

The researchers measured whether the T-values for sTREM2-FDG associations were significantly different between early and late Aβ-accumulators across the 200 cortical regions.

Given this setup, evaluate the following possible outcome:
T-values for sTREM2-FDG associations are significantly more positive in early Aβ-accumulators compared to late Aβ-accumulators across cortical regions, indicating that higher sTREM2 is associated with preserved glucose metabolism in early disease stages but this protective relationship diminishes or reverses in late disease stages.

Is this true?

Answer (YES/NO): NO